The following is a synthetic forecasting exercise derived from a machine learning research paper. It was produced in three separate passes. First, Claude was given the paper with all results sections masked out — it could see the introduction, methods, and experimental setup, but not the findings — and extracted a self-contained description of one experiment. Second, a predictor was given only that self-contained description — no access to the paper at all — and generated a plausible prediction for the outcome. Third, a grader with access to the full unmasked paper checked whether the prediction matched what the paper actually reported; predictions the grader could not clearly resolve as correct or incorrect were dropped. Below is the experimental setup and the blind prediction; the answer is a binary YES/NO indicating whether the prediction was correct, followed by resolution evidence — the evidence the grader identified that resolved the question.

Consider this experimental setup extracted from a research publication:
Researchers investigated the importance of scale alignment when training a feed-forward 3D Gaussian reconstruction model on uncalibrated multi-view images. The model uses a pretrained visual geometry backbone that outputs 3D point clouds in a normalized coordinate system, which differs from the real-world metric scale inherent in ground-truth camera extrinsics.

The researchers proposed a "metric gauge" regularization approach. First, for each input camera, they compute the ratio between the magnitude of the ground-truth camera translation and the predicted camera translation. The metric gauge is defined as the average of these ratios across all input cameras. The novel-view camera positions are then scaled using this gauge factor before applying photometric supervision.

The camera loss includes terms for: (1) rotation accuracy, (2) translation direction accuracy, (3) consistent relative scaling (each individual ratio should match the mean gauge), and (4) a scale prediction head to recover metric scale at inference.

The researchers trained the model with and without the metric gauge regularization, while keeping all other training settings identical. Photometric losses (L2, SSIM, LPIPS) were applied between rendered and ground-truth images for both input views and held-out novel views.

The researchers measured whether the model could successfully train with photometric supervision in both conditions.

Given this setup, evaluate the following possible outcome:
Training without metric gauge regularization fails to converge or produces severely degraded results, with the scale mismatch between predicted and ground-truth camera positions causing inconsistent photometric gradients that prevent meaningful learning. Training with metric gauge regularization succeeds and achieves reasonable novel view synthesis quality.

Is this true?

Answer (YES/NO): YES